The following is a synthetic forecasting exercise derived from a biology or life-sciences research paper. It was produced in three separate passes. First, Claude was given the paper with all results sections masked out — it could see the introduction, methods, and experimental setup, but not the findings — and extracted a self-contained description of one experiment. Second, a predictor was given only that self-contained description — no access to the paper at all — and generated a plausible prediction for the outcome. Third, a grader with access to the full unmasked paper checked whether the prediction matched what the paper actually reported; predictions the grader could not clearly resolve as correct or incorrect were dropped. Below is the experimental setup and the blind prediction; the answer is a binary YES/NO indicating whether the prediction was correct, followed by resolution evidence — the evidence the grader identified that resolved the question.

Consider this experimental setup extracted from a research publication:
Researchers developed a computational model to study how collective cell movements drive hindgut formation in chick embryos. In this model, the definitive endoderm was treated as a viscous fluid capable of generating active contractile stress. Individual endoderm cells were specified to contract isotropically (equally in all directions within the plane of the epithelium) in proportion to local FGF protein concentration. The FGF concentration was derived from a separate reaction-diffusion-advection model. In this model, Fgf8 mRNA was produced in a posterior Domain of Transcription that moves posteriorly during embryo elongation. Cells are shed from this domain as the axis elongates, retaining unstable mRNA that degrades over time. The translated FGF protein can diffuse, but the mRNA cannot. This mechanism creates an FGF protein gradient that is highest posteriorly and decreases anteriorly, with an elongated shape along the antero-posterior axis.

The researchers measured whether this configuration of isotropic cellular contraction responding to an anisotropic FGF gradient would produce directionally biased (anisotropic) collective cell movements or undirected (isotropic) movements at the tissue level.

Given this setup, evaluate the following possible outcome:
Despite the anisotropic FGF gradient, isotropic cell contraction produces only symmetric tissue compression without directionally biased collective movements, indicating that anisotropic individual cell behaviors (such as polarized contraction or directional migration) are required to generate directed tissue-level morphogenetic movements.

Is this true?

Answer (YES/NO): NO